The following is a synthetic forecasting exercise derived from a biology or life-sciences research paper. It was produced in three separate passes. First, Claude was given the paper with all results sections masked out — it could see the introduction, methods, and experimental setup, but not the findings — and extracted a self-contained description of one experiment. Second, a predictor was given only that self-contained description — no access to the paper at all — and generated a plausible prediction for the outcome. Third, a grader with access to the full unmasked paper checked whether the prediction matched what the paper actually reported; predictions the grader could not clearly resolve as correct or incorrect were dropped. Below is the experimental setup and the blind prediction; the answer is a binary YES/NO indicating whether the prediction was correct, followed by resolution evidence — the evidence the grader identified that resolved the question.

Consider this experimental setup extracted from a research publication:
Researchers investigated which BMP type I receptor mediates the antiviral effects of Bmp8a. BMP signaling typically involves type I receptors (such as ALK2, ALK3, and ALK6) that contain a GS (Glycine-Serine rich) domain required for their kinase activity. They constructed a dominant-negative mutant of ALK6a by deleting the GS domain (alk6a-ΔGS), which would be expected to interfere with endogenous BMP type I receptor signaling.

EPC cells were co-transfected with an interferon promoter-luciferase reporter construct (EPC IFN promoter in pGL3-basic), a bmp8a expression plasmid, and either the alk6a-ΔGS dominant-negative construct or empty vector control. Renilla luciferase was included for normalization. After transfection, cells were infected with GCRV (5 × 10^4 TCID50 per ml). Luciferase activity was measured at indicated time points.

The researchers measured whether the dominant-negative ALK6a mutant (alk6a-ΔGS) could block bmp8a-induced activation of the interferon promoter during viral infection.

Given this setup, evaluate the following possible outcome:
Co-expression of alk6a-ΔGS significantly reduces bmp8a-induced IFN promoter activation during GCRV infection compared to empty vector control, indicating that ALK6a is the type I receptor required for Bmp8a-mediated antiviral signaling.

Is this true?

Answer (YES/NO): YES